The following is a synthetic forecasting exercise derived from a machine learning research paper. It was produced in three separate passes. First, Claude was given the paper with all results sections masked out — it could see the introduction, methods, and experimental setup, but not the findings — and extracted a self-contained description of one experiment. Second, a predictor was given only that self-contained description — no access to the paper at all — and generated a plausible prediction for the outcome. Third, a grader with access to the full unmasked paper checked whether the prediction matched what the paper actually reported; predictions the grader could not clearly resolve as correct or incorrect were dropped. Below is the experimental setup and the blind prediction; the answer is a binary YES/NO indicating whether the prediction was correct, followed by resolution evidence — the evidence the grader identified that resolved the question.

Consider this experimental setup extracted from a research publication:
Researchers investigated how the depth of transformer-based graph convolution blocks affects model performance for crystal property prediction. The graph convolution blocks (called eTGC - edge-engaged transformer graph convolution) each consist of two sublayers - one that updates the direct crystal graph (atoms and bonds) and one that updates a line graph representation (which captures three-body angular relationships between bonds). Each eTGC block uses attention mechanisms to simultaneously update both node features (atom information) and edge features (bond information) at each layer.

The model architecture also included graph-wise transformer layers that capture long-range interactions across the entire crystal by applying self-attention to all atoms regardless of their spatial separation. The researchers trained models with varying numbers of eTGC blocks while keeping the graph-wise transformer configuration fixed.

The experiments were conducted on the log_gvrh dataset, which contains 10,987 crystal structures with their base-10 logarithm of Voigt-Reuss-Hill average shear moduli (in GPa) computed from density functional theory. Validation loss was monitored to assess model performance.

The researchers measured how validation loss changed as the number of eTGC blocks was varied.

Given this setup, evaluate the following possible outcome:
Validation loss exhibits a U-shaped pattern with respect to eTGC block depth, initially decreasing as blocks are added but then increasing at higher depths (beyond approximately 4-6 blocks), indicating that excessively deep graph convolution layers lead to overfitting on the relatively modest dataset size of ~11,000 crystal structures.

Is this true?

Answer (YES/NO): NO